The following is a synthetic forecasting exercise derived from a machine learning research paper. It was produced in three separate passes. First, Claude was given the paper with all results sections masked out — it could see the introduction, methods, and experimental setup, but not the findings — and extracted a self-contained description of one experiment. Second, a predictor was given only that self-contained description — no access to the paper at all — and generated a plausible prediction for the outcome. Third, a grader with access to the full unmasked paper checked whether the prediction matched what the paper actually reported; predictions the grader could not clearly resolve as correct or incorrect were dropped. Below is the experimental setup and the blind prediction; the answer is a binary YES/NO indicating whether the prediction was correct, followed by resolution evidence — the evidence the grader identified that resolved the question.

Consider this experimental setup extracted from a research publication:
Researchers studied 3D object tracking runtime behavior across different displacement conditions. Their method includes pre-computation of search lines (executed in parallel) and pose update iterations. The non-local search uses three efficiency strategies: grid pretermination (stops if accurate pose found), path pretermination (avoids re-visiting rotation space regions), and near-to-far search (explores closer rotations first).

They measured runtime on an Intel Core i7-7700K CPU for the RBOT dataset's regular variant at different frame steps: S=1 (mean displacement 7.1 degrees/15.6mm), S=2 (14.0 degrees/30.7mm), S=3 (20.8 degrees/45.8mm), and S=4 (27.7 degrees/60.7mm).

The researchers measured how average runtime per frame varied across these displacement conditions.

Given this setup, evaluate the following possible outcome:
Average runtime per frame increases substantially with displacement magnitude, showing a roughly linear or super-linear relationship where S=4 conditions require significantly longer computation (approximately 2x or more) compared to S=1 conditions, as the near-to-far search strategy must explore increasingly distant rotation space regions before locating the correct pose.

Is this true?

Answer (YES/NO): NO